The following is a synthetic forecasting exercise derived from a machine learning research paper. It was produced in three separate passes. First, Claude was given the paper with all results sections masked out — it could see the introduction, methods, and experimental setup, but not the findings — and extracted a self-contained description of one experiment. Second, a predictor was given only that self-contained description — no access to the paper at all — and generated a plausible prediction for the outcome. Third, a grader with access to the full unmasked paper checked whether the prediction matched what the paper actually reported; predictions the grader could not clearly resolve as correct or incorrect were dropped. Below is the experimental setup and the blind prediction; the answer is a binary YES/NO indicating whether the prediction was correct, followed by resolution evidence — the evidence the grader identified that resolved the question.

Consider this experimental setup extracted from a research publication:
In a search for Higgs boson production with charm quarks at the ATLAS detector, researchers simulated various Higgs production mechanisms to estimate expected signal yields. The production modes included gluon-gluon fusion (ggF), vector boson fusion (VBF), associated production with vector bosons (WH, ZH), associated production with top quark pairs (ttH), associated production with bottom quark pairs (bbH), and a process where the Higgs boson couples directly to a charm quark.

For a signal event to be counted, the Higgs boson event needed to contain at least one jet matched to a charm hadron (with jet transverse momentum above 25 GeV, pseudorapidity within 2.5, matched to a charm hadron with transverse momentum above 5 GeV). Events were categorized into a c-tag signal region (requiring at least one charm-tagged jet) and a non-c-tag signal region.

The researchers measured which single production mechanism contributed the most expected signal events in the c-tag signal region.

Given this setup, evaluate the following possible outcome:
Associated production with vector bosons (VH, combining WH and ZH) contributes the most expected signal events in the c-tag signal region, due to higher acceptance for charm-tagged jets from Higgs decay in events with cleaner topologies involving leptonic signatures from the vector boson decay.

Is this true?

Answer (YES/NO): NO